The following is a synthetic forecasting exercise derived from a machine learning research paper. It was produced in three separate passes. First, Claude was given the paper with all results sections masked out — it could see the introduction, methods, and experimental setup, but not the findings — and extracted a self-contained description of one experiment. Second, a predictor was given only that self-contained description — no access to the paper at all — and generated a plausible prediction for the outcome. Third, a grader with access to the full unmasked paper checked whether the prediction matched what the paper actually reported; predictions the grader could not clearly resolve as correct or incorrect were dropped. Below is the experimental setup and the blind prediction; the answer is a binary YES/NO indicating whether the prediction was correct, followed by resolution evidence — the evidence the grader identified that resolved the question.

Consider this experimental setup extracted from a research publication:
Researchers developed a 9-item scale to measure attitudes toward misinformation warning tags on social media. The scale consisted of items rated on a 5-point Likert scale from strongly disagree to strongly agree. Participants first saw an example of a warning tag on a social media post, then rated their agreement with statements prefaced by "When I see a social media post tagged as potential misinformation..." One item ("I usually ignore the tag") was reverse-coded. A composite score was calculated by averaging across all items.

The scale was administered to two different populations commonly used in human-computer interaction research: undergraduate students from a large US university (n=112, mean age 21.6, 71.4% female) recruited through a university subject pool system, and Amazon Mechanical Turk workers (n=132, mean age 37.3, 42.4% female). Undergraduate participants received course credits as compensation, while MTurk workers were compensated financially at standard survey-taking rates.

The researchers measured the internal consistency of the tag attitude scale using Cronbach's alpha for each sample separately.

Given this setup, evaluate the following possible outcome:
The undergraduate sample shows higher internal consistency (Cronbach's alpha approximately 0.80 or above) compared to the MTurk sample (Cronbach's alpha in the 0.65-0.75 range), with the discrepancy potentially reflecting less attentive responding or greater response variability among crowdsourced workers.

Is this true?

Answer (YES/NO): NO